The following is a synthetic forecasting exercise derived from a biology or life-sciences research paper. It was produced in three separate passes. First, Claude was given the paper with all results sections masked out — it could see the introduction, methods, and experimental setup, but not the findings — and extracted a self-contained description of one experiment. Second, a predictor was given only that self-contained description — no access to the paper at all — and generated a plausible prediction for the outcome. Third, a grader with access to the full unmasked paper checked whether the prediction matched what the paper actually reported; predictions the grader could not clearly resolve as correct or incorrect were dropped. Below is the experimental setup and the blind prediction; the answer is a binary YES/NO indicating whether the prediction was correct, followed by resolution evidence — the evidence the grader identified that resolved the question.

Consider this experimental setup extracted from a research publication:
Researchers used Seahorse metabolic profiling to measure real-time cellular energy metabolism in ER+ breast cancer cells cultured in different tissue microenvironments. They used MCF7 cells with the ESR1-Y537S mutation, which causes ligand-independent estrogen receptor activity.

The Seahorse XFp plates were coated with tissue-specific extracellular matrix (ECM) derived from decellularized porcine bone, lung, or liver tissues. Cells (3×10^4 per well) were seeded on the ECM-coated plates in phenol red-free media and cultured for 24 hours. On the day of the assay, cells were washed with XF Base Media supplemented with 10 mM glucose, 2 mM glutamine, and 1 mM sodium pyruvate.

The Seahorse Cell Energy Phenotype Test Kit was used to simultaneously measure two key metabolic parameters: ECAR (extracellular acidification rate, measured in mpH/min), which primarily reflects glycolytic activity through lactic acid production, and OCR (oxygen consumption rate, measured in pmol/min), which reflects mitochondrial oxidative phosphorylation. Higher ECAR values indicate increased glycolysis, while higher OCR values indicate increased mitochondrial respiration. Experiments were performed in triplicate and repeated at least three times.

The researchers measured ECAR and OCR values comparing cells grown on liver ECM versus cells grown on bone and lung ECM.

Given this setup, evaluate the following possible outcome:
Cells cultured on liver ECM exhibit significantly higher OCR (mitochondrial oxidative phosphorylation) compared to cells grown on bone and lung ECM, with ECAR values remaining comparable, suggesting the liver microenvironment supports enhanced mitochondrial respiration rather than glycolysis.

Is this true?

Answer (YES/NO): NO